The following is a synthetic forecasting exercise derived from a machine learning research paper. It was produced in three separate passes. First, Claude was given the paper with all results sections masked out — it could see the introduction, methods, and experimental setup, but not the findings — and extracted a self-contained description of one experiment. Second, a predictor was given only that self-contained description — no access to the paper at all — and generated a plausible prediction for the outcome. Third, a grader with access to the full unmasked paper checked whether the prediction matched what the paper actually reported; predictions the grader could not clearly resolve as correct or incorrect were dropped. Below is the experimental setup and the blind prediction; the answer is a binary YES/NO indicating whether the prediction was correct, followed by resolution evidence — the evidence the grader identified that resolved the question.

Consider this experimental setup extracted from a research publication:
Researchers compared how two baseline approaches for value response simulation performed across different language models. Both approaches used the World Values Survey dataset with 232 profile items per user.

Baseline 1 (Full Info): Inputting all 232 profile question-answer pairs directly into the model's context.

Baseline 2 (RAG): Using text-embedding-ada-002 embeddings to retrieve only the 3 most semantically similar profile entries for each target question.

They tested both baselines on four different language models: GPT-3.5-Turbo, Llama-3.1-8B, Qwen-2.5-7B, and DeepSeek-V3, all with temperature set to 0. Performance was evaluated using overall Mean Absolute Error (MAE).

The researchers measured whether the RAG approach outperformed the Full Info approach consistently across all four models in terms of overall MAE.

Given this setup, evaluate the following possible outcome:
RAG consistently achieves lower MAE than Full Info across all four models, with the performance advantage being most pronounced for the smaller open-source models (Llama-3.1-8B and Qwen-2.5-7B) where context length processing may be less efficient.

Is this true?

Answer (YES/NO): NO